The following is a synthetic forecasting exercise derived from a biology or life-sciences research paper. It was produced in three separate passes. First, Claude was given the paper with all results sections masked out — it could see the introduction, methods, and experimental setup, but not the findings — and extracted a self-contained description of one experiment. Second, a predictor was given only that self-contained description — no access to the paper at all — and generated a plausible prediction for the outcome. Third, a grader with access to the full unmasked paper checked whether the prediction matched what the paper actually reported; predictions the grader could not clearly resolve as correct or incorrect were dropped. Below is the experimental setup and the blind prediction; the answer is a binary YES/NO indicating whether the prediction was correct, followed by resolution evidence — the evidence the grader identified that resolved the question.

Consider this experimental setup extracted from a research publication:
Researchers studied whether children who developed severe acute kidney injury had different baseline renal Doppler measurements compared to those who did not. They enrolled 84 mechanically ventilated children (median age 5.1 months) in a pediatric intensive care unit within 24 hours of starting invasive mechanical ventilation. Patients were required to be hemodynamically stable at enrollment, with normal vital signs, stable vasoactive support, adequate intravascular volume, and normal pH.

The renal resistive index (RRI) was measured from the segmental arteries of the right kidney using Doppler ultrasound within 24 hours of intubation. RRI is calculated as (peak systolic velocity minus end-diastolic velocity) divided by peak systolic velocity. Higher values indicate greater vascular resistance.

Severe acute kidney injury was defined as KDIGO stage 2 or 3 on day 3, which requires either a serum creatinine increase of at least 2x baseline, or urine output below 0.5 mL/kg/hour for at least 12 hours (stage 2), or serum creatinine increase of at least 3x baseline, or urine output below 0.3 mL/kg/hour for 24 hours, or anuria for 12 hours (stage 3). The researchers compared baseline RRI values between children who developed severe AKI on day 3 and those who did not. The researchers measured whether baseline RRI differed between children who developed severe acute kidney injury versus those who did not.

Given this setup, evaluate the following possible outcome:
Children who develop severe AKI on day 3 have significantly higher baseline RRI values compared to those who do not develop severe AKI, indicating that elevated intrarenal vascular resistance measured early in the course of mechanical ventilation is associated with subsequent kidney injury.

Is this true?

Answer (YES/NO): YES